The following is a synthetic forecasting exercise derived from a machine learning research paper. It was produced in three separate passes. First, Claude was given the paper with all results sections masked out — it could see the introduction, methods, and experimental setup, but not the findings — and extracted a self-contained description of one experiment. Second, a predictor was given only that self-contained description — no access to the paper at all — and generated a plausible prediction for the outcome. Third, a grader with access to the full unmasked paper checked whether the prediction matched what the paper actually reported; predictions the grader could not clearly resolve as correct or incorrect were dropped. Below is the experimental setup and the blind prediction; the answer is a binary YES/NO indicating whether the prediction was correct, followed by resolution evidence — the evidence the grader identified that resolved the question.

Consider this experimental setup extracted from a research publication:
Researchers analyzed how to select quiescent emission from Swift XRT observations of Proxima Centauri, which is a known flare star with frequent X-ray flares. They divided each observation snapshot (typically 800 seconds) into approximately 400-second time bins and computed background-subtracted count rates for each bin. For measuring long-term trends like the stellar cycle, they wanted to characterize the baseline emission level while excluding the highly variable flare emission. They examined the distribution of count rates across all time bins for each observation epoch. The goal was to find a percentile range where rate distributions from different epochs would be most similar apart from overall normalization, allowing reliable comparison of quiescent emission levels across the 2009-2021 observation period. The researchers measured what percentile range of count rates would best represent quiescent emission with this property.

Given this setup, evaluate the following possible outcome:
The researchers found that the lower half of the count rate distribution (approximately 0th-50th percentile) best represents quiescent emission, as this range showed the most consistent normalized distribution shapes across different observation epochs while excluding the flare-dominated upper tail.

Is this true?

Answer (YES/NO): NO